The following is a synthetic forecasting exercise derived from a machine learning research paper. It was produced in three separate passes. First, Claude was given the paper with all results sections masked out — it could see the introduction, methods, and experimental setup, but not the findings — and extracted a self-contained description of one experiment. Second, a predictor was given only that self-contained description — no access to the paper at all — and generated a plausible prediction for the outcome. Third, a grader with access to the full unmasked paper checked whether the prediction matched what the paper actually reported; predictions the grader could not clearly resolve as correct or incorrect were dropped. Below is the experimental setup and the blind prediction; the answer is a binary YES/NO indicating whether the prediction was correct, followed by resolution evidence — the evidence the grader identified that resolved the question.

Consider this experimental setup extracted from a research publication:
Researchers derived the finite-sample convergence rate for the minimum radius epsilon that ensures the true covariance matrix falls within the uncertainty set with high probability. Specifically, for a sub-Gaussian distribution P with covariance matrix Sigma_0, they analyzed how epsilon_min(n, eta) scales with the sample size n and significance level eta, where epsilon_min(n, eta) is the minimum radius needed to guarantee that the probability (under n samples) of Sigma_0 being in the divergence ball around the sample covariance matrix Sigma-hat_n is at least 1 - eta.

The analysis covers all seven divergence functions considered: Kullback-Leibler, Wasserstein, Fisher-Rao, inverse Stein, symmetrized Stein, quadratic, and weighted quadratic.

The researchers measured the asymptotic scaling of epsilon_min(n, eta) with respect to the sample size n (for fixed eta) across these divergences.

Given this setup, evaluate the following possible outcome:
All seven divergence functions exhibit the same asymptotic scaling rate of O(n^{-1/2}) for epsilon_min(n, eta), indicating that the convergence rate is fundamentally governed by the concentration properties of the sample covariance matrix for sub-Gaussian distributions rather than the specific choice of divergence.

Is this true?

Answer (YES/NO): YES